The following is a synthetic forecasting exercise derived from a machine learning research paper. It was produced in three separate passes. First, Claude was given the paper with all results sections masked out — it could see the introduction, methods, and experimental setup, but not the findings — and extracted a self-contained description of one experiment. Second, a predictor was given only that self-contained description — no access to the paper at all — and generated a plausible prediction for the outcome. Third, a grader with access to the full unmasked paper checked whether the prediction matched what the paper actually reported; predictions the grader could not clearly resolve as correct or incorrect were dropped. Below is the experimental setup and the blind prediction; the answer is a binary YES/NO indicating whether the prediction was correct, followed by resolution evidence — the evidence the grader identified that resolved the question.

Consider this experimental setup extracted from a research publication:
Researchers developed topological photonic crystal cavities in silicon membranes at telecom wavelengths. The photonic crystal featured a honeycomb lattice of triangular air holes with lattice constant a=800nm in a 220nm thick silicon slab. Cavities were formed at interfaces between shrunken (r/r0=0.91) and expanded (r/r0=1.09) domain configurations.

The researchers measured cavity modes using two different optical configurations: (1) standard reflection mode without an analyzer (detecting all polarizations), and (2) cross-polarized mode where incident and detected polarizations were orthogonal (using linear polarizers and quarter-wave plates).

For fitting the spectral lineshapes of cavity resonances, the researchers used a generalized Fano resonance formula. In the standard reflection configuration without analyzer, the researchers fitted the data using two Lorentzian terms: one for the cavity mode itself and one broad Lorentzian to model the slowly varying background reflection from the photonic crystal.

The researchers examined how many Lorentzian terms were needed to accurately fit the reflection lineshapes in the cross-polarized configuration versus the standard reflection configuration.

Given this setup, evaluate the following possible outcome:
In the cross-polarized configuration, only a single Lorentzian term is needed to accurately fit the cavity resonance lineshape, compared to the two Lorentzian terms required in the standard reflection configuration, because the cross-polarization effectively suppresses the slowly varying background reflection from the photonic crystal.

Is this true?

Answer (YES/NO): YES